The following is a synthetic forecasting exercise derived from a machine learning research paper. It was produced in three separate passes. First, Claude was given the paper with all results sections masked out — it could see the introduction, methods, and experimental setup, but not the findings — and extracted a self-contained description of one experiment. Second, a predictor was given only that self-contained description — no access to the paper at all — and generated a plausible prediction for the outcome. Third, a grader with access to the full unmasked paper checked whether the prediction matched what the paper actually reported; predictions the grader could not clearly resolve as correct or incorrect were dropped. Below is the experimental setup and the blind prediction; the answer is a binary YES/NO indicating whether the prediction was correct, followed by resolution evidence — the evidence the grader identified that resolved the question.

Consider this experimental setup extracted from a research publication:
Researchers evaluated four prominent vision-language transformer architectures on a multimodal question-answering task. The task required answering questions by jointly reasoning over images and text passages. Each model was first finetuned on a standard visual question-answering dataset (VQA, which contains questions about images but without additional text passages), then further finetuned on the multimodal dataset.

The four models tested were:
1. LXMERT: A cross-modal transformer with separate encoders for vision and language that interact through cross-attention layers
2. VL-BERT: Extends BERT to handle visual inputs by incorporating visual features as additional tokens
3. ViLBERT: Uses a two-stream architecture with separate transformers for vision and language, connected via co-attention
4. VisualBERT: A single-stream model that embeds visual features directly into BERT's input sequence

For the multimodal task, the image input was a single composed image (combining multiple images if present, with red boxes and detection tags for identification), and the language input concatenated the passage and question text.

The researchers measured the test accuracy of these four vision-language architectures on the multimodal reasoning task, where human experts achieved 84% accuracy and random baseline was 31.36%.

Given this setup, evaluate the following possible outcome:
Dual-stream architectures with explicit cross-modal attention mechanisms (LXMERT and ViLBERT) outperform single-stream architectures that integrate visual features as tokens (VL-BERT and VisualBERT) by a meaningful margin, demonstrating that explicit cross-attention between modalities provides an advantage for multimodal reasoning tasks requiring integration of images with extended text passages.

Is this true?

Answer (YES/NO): NO